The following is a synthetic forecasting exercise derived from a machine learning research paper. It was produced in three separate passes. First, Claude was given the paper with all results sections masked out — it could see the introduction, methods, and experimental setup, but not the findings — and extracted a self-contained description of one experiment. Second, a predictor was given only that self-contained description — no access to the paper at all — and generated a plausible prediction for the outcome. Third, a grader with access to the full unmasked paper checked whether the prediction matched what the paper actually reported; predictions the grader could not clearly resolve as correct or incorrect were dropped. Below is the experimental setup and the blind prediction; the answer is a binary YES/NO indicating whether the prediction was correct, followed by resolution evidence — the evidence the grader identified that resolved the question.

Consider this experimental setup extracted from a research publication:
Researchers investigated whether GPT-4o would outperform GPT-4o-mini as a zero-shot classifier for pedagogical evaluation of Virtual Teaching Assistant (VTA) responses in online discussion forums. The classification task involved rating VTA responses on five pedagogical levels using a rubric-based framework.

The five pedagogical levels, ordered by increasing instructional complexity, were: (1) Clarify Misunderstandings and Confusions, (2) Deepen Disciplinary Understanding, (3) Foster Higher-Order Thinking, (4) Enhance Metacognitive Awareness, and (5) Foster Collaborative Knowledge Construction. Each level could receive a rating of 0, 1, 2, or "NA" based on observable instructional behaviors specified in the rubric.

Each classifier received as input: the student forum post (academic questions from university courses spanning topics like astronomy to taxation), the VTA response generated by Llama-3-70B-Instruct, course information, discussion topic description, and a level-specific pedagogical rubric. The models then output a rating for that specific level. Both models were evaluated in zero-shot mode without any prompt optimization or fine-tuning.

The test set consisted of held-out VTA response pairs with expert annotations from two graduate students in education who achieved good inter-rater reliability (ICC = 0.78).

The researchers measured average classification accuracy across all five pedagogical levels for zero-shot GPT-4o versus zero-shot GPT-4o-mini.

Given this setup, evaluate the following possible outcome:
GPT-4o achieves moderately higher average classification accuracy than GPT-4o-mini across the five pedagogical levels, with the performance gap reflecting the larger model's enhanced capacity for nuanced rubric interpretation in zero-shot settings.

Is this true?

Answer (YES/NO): NO